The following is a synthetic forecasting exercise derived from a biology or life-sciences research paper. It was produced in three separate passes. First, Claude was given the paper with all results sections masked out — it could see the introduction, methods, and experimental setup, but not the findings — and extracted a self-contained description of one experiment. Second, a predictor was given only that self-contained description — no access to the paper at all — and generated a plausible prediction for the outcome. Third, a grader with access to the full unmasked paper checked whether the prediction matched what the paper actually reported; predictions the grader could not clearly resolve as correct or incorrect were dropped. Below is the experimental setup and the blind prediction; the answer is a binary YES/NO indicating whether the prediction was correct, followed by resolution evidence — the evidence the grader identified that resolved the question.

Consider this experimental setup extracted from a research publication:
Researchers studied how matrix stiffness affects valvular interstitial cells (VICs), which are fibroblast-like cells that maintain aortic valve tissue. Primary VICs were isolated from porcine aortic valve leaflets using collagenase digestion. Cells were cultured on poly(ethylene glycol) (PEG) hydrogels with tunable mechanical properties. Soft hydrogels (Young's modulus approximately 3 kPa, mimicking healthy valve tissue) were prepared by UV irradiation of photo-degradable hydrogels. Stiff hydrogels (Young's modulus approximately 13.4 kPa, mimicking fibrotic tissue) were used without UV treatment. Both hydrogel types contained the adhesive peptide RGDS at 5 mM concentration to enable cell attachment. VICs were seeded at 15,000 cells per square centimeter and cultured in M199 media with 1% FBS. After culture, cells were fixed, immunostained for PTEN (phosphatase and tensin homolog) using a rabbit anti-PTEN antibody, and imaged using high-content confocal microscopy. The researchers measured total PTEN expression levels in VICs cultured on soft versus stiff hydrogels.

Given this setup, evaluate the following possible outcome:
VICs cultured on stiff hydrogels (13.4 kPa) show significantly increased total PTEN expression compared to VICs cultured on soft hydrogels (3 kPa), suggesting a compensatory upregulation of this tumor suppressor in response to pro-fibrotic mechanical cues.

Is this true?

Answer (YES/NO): NO